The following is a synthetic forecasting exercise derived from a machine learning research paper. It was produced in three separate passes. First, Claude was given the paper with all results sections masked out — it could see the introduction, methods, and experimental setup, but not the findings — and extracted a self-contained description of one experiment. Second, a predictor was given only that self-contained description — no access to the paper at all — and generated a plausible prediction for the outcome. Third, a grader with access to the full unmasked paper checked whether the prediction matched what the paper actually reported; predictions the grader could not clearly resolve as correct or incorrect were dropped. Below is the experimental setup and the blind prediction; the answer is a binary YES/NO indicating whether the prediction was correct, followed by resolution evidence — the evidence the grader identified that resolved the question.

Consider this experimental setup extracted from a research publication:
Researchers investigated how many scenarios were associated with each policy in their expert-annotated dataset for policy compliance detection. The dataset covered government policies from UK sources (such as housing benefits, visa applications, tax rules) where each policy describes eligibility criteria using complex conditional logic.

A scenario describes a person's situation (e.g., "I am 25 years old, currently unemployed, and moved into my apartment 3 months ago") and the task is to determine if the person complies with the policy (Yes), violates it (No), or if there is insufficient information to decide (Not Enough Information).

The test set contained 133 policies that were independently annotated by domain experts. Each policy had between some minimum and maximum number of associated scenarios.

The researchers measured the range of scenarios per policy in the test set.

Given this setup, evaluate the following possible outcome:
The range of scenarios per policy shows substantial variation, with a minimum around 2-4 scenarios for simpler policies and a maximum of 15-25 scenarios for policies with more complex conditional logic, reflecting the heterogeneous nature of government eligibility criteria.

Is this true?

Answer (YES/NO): NO